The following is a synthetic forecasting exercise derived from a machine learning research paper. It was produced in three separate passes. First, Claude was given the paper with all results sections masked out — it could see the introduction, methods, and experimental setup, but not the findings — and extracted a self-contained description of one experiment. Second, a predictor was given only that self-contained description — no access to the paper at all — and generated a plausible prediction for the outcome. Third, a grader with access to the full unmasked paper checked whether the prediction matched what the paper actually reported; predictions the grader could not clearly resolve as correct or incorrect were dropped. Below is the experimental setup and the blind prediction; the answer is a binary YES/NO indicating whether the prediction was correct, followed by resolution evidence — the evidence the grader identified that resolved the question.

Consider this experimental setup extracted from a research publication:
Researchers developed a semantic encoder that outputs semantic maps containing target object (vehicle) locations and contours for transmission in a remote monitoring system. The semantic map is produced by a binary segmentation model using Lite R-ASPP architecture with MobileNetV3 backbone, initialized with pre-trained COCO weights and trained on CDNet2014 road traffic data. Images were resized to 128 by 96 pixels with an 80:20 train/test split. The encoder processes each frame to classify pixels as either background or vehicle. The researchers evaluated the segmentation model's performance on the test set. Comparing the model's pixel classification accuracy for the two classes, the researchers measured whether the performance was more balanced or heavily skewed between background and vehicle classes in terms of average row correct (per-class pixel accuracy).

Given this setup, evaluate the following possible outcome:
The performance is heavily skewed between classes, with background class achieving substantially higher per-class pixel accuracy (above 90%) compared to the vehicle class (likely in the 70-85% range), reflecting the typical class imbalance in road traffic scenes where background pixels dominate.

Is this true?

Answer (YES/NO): YES